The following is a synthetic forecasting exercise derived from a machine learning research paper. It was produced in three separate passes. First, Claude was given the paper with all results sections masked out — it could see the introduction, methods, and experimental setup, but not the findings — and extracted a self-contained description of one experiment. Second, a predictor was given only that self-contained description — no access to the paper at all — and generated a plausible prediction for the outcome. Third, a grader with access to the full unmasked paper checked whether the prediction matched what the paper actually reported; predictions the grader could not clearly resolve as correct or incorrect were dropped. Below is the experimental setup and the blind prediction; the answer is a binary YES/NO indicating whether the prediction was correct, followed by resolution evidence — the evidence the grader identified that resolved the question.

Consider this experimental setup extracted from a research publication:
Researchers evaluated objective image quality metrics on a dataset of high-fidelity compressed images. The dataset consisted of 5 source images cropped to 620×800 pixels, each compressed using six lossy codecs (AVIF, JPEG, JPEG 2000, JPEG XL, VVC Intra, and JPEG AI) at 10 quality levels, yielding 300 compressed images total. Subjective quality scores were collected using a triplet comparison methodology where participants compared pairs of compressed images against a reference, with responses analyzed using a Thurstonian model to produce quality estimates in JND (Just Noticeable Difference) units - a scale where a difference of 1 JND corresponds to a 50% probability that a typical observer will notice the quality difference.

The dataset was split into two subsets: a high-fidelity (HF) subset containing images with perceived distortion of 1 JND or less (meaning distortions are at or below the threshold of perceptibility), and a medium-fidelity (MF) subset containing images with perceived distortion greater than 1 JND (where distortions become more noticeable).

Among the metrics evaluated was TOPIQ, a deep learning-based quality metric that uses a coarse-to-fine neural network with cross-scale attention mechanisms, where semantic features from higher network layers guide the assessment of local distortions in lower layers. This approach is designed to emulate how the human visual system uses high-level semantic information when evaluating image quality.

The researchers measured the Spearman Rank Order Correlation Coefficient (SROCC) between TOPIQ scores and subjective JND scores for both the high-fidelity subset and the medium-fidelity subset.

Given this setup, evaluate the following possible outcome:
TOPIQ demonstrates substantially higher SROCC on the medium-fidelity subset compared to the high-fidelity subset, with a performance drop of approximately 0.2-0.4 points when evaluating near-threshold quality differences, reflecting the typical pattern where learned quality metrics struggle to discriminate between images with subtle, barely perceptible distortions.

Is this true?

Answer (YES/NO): NO